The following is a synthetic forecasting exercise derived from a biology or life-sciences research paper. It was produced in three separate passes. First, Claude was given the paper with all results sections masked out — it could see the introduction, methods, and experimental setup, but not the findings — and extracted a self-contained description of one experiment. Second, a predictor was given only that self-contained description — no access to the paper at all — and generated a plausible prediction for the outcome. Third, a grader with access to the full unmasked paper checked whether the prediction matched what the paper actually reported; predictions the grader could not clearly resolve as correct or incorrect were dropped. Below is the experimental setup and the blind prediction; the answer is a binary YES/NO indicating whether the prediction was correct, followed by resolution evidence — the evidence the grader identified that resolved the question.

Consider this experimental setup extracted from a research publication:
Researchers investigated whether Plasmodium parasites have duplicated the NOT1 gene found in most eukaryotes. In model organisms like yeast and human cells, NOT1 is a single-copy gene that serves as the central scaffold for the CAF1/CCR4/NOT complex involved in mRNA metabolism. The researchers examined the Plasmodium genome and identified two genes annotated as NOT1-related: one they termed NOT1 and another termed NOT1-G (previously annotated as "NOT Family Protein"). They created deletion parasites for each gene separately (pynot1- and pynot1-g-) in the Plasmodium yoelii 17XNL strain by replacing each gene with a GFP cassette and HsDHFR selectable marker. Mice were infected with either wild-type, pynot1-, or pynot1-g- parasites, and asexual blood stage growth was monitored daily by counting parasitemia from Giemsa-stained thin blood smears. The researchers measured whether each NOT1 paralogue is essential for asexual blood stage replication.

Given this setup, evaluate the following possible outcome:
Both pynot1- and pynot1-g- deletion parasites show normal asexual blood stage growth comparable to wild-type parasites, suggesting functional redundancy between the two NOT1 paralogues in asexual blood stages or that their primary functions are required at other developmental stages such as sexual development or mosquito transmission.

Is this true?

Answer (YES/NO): NO